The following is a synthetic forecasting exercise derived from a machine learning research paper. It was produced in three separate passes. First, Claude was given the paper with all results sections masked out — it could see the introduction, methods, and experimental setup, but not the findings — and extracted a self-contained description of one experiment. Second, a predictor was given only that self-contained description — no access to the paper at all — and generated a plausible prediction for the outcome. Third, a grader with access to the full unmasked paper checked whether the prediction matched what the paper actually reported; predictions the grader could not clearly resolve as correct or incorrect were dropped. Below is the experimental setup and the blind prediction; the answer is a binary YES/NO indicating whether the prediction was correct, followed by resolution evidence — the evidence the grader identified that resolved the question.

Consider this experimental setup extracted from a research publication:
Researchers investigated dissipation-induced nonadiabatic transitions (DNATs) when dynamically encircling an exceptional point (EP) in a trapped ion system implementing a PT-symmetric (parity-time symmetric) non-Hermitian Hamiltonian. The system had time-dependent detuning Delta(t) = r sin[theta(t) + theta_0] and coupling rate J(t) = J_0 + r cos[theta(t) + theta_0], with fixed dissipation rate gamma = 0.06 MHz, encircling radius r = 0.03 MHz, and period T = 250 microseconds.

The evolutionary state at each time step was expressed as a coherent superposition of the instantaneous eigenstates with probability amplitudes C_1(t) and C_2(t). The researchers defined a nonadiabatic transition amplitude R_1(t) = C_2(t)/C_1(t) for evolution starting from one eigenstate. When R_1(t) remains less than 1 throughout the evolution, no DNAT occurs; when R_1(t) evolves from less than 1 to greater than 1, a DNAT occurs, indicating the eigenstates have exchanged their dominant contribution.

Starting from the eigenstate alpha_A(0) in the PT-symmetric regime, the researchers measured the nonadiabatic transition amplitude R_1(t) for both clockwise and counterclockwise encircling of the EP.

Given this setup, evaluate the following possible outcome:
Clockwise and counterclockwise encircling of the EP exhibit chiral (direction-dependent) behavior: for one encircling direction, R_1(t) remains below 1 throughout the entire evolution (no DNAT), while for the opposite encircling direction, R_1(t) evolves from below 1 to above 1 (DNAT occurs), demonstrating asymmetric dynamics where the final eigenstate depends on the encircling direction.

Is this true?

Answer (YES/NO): YES